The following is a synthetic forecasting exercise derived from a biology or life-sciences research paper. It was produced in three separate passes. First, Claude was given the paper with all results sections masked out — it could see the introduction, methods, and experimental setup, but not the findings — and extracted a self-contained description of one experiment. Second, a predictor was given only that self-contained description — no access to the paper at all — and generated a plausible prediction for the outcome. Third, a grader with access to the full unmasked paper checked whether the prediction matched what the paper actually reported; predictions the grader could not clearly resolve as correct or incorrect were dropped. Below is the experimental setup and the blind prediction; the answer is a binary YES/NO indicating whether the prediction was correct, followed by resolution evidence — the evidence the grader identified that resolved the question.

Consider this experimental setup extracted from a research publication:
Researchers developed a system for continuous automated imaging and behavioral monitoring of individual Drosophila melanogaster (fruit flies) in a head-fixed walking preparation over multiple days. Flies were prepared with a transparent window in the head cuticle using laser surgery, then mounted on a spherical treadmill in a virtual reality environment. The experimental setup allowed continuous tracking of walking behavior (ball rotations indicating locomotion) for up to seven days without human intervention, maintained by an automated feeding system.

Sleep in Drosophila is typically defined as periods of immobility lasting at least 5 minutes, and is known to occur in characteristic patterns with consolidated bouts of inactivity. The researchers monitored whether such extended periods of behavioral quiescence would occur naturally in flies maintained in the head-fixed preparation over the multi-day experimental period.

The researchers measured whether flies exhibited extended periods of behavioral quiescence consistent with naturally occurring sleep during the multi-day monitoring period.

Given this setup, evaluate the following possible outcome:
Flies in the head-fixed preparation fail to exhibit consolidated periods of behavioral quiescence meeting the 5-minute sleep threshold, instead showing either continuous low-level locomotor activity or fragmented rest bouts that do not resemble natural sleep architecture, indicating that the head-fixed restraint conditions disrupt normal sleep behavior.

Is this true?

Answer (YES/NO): NO